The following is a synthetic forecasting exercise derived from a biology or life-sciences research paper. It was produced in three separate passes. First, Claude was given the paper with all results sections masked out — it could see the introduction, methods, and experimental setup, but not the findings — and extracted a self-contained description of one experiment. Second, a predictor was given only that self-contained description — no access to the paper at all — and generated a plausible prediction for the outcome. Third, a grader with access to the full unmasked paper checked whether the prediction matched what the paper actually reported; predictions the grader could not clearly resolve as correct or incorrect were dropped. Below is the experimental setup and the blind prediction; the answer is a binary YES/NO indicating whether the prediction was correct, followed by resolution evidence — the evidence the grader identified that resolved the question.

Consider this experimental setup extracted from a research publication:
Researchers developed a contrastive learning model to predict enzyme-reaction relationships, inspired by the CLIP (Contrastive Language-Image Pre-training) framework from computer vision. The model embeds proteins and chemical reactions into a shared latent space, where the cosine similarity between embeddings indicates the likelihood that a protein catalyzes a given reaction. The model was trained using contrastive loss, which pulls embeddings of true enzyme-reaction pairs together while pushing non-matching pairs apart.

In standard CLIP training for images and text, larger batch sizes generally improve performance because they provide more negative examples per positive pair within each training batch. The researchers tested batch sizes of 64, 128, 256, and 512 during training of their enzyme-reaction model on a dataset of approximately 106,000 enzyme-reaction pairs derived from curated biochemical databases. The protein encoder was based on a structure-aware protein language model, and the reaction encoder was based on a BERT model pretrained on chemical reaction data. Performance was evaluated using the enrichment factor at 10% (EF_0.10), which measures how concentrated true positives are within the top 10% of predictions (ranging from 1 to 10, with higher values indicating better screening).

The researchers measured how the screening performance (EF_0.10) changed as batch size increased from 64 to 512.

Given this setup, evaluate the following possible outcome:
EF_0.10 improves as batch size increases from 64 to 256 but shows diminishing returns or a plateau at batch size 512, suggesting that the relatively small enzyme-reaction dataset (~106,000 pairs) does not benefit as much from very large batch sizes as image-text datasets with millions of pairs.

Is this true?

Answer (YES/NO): NO